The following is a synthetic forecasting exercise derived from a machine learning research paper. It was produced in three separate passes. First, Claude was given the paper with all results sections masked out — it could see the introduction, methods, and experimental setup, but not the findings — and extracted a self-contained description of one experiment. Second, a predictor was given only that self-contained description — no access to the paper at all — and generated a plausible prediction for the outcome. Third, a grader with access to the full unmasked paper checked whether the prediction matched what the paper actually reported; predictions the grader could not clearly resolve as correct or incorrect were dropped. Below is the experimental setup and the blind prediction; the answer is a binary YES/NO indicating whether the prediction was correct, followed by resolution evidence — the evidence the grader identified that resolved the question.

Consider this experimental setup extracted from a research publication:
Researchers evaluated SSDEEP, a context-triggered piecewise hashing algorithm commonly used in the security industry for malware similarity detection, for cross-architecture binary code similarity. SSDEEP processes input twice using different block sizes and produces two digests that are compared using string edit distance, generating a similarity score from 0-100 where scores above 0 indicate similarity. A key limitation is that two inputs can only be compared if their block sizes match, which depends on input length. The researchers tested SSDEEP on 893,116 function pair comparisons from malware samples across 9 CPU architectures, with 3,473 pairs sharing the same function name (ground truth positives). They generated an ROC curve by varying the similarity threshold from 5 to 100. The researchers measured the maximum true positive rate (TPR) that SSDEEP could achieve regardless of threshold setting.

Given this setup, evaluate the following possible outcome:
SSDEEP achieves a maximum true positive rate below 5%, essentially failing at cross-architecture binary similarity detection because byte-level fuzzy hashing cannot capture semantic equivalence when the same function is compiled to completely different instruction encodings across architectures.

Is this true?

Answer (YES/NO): NO